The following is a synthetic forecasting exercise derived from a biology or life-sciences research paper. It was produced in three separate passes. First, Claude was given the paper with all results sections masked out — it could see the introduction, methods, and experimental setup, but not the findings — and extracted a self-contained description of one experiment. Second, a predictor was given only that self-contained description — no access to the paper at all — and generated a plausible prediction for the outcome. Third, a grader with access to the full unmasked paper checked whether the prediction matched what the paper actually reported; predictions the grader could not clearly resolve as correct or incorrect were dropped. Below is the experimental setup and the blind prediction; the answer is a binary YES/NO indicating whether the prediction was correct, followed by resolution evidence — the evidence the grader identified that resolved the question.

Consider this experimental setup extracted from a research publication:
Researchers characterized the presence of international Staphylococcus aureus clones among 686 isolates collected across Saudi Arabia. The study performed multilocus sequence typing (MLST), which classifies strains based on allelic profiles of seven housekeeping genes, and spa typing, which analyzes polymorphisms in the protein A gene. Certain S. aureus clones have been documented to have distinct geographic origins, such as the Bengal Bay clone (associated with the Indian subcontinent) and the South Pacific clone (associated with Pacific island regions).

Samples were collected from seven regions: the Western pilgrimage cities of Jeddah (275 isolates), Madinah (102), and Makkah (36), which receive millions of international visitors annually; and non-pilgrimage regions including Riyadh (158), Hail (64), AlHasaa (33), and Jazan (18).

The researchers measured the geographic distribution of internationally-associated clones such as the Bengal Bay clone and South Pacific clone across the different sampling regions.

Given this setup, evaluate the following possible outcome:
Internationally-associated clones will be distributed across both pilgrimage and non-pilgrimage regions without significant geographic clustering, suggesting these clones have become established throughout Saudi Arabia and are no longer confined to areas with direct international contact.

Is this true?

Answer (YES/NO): NO